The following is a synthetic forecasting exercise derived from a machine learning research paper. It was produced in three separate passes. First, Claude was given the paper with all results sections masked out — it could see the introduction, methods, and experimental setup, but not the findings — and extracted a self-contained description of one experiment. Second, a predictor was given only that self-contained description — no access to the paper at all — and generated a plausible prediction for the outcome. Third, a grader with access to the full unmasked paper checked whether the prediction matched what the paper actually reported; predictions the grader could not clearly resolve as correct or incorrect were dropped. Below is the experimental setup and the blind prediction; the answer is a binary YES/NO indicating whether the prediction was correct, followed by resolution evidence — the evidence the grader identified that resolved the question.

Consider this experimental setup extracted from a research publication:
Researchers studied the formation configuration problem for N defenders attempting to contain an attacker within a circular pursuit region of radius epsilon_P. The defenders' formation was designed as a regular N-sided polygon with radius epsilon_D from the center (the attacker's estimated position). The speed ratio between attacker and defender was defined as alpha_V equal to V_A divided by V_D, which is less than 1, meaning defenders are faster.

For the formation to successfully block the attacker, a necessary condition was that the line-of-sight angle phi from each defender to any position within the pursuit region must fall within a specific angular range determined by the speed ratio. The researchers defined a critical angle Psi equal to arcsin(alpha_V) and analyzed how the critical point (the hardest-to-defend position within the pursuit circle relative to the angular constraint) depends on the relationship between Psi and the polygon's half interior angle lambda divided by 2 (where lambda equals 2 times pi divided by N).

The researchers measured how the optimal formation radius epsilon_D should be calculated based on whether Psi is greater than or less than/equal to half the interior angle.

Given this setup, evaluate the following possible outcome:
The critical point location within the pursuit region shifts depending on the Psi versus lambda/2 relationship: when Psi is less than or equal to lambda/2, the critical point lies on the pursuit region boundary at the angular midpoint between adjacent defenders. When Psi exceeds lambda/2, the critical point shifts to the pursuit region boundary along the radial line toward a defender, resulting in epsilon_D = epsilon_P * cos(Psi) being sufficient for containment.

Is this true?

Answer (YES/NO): NO